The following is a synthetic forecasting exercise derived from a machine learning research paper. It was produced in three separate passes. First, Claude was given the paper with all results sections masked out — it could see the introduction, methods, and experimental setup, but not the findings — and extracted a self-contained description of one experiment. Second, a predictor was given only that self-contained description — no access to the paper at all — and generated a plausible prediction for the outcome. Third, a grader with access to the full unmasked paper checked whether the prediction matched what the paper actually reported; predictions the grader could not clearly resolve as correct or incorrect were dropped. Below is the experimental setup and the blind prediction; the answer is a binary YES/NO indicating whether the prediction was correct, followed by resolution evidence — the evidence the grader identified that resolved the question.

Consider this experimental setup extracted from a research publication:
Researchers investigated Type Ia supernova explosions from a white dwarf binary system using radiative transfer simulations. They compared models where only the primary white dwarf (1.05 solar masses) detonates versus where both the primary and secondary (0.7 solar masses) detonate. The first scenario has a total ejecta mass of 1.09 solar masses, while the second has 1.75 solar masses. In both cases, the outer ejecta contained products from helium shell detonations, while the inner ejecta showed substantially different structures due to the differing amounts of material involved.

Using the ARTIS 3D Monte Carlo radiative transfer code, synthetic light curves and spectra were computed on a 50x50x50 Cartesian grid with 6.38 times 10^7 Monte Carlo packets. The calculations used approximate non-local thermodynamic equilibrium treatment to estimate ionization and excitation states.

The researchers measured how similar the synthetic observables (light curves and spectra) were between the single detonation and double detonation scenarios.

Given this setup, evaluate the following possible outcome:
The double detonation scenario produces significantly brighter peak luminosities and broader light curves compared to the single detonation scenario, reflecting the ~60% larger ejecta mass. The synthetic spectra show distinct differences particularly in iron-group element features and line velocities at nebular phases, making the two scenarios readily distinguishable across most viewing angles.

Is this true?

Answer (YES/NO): NO